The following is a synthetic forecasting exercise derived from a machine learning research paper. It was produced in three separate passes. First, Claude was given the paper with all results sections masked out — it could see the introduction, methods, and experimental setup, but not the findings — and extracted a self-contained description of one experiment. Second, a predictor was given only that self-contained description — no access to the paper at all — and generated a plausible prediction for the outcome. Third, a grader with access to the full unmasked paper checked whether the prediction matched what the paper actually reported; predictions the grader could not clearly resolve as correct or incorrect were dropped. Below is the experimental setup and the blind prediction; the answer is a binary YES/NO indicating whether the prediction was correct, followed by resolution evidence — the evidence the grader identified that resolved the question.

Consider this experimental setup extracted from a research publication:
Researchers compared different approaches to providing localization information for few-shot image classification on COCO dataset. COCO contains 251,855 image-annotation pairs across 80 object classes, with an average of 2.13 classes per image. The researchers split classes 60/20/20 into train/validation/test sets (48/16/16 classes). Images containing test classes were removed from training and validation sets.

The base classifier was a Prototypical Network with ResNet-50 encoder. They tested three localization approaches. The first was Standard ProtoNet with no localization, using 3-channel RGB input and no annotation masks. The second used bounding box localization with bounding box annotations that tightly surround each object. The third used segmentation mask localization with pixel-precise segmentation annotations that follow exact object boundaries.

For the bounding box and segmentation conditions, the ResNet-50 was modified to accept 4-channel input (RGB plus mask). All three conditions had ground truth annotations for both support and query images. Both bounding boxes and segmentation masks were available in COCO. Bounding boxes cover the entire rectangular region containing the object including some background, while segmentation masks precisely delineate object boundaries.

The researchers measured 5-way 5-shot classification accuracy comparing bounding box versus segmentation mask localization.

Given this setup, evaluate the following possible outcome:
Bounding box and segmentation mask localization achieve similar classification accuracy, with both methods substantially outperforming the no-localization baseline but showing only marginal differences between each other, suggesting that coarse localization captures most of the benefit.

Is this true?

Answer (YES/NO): YES